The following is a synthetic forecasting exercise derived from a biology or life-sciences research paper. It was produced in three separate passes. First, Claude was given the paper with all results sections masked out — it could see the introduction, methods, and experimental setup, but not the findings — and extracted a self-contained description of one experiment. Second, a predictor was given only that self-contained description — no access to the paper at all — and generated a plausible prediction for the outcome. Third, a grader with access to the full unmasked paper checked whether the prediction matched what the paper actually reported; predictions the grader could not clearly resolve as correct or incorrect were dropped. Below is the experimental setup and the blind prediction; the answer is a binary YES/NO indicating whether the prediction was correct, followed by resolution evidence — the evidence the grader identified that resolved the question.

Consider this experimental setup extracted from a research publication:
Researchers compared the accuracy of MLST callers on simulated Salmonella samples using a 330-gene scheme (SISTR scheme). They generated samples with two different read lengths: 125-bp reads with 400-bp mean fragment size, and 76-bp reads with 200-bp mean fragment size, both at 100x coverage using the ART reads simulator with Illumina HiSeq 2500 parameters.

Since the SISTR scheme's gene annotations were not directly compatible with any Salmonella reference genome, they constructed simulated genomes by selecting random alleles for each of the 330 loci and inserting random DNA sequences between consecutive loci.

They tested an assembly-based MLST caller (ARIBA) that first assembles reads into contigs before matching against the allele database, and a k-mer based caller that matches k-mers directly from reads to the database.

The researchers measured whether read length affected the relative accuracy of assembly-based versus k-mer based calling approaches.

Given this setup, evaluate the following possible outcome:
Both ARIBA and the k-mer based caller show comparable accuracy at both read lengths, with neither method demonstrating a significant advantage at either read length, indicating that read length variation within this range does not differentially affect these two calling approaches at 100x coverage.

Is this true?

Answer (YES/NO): NO